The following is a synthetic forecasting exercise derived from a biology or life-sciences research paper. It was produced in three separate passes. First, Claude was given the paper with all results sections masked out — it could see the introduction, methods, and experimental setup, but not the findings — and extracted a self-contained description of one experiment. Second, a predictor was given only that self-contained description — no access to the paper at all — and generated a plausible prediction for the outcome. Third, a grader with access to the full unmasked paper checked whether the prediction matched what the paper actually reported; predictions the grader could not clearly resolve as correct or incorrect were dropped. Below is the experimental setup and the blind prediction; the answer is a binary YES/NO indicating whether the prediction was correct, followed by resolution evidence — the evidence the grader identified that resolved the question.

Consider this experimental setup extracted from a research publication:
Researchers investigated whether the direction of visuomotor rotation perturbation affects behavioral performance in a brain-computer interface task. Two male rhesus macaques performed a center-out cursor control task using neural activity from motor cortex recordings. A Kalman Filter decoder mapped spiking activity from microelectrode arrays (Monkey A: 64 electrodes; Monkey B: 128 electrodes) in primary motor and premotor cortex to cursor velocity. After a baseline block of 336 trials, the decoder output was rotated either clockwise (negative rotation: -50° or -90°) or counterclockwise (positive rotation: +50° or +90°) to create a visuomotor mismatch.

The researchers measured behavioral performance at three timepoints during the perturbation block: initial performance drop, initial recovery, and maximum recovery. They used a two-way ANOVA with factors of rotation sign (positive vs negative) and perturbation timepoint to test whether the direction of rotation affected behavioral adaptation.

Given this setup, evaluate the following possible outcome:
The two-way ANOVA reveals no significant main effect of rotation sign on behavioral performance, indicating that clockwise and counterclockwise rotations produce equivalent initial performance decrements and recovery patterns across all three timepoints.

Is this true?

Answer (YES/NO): YES